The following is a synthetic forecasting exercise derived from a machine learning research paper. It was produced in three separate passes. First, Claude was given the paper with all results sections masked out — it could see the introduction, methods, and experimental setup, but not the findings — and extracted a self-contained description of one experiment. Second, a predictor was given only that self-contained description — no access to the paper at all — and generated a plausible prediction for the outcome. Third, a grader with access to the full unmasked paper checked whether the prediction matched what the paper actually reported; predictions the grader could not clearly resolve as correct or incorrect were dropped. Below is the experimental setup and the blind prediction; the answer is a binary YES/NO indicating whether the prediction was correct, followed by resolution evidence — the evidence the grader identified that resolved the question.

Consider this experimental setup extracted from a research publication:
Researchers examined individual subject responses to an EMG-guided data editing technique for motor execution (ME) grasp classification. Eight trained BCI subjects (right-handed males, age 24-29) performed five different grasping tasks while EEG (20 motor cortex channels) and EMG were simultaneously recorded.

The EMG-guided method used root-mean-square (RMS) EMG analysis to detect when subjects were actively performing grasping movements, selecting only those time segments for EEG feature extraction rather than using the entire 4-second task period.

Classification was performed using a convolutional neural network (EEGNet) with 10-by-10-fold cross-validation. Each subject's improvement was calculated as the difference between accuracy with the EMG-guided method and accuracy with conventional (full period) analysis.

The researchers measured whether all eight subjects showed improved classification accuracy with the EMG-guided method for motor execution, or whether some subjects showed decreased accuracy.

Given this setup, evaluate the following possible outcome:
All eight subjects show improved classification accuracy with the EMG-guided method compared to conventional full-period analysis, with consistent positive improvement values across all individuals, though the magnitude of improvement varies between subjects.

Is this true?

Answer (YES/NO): YES